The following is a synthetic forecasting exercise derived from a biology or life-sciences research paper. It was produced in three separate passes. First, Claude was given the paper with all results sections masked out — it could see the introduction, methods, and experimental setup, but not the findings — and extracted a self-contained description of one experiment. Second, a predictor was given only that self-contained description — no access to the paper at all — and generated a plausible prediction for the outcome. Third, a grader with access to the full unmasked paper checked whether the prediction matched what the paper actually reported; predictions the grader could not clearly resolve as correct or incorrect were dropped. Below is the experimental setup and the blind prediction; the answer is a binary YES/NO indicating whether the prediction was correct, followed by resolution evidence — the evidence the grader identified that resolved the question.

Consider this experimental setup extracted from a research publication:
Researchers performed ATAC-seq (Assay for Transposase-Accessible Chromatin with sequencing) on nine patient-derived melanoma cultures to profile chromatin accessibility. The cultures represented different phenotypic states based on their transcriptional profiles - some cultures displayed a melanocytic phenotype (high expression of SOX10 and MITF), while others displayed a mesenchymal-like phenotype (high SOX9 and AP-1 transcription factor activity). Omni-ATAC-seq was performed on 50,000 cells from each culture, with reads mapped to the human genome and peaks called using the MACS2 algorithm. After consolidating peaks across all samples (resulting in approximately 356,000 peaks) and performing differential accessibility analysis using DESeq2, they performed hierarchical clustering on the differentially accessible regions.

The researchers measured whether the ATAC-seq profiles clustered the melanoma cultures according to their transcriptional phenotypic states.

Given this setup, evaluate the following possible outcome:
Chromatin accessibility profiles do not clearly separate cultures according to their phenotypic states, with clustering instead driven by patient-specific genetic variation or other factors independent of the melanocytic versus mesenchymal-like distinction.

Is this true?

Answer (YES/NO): NO